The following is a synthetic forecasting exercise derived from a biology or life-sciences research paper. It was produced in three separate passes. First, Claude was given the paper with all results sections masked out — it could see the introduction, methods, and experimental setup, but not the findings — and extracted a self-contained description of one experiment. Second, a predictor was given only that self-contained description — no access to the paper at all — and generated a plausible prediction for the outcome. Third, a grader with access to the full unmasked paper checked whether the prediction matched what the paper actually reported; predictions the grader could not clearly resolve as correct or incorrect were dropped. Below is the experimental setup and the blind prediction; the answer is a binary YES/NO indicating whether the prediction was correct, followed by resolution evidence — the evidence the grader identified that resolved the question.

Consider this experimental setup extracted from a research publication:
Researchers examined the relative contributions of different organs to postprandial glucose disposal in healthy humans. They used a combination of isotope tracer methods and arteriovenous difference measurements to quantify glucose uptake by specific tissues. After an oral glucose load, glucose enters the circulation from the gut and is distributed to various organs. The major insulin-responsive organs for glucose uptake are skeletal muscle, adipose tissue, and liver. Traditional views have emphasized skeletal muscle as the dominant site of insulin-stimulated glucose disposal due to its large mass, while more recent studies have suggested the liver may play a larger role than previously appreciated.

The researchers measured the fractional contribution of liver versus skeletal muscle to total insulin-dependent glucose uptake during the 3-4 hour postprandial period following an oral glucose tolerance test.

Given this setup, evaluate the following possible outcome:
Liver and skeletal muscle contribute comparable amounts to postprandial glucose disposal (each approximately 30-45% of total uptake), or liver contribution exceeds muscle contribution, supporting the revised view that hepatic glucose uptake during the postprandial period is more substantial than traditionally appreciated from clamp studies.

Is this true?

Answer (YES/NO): YES